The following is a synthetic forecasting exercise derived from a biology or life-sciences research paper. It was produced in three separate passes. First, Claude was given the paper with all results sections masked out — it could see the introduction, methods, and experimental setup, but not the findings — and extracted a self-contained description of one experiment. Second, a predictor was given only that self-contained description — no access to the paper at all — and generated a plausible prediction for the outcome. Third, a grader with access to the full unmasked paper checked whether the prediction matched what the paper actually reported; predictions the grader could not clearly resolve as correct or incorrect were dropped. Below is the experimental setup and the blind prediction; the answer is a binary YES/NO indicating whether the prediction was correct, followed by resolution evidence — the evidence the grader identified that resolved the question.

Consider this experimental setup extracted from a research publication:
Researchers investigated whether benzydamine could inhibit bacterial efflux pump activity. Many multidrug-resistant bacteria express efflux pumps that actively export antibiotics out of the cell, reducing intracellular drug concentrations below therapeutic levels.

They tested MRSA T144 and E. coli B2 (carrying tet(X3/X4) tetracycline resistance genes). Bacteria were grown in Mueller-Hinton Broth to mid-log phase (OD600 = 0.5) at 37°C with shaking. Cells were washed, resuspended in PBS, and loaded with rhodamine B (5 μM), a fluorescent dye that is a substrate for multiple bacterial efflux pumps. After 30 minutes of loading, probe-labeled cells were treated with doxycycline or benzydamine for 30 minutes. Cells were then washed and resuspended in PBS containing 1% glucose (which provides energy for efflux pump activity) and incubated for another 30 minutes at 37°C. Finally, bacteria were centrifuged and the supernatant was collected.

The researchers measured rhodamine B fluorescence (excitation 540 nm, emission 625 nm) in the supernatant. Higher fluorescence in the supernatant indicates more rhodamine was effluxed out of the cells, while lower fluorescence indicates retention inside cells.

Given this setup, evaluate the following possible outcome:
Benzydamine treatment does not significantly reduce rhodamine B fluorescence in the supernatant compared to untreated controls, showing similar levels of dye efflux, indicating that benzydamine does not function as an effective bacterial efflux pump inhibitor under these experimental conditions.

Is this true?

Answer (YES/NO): NO